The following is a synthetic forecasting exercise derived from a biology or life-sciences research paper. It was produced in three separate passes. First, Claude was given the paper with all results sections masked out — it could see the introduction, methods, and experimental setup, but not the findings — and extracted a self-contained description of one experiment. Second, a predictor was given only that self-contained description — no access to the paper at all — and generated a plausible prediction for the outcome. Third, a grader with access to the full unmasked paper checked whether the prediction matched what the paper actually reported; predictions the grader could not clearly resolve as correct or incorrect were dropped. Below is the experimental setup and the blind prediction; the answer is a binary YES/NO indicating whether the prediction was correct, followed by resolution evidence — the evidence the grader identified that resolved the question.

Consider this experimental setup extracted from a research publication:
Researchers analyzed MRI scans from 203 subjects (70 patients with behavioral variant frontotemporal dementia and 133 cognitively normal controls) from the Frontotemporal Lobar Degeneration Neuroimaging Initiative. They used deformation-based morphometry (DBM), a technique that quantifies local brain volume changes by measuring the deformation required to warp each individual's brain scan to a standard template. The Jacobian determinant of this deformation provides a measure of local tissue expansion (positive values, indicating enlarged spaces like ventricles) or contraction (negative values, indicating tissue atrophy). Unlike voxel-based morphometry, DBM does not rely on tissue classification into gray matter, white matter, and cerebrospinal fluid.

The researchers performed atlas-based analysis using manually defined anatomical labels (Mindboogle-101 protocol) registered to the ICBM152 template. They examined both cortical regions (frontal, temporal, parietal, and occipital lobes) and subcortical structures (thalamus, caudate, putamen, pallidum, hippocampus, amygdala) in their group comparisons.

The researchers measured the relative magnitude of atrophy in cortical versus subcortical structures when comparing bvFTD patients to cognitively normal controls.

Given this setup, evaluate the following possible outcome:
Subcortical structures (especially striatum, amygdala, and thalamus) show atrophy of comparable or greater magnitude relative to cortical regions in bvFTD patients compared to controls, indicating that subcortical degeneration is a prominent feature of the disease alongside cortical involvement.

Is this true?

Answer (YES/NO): YES